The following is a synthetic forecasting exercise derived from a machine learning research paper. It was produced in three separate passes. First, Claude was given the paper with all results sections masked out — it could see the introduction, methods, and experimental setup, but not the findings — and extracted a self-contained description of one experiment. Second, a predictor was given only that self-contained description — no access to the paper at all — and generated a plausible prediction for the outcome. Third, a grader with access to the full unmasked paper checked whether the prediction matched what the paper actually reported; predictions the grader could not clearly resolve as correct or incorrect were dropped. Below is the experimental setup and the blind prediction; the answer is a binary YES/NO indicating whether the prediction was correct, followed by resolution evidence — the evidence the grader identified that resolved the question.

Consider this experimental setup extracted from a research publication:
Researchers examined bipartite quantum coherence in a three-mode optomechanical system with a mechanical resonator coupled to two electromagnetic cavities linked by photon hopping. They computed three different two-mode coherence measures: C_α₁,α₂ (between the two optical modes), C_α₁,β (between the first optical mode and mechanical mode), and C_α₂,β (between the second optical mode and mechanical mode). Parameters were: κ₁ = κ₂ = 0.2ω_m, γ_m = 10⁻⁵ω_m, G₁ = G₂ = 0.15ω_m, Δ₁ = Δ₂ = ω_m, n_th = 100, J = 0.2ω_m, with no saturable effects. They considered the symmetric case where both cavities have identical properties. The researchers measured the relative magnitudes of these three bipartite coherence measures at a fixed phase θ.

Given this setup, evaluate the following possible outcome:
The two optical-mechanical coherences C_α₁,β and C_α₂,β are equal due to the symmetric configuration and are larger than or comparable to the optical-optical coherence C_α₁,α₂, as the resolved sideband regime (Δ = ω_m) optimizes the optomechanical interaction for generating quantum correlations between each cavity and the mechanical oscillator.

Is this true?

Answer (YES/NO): NO